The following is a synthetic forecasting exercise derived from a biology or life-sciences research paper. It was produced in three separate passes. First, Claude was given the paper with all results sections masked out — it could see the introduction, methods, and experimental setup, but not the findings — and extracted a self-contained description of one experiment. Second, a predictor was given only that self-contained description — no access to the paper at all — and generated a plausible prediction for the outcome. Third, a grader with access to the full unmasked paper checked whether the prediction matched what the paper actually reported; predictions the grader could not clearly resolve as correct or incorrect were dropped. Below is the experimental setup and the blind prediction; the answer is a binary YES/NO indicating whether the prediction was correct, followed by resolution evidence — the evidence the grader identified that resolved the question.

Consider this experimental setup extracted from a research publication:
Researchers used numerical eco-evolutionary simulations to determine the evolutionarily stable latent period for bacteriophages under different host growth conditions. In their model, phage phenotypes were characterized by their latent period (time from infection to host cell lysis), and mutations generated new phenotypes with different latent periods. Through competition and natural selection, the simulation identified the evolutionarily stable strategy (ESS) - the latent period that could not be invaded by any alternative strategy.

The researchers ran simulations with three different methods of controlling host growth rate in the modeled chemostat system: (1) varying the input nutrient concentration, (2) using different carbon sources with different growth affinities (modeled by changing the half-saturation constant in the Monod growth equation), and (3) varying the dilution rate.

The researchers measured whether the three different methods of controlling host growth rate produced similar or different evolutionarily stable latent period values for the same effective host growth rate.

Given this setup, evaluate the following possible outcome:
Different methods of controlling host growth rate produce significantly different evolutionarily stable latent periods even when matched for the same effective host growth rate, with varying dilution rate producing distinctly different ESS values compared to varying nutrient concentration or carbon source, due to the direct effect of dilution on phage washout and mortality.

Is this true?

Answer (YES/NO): YES